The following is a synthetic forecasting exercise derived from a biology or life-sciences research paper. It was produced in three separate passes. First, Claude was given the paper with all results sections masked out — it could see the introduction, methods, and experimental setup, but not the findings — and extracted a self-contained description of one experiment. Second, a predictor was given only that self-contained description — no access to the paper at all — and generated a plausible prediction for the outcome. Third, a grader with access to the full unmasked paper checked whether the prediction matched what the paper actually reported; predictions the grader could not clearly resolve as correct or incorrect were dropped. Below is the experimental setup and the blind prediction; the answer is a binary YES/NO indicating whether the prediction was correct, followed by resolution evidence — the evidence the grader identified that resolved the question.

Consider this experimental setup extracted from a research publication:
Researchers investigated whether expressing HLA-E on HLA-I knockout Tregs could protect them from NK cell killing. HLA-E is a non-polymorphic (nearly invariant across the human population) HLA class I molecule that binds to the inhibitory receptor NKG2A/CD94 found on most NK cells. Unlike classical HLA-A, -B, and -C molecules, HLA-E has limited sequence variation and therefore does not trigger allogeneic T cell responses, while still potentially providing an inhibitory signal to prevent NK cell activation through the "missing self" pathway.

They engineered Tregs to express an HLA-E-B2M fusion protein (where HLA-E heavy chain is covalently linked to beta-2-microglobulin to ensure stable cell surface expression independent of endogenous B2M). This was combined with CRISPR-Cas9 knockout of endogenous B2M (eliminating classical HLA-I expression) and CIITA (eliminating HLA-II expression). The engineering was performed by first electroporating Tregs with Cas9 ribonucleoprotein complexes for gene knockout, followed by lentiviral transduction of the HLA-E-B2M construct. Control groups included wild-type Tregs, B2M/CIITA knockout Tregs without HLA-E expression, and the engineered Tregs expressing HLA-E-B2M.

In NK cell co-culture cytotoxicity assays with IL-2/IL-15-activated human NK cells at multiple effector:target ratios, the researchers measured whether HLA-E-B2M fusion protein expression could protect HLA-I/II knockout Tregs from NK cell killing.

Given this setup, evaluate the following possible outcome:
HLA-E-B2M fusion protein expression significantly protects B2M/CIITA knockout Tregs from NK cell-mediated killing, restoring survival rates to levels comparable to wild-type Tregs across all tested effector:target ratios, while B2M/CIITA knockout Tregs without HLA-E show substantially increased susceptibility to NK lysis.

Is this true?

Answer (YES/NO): NO